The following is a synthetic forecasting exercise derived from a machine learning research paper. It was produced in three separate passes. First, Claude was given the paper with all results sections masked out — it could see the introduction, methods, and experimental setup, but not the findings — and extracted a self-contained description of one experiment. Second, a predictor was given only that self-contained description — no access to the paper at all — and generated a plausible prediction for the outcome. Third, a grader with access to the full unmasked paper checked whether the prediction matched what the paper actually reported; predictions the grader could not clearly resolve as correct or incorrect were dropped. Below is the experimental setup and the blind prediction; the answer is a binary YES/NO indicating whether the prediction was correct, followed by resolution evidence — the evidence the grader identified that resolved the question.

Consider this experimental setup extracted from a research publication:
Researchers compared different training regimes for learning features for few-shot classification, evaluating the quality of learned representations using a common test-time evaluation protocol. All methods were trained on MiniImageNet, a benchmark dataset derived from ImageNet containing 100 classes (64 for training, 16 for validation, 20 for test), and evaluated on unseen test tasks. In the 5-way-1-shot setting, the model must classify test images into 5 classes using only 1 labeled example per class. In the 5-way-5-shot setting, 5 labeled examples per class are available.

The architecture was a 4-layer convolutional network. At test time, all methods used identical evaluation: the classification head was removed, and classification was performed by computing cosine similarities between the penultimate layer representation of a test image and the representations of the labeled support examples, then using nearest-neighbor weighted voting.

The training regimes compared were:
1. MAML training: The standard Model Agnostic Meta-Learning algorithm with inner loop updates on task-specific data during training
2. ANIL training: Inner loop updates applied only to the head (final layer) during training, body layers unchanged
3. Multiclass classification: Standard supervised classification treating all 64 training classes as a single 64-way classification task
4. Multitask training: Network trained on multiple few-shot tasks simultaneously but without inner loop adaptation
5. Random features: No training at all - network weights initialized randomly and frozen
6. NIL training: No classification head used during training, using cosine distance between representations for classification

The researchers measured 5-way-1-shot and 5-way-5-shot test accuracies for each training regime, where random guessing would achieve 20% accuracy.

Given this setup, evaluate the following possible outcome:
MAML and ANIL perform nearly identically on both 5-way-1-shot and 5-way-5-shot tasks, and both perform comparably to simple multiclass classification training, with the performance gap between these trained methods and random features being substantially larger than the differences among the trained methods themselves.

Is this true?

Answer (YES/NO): NO